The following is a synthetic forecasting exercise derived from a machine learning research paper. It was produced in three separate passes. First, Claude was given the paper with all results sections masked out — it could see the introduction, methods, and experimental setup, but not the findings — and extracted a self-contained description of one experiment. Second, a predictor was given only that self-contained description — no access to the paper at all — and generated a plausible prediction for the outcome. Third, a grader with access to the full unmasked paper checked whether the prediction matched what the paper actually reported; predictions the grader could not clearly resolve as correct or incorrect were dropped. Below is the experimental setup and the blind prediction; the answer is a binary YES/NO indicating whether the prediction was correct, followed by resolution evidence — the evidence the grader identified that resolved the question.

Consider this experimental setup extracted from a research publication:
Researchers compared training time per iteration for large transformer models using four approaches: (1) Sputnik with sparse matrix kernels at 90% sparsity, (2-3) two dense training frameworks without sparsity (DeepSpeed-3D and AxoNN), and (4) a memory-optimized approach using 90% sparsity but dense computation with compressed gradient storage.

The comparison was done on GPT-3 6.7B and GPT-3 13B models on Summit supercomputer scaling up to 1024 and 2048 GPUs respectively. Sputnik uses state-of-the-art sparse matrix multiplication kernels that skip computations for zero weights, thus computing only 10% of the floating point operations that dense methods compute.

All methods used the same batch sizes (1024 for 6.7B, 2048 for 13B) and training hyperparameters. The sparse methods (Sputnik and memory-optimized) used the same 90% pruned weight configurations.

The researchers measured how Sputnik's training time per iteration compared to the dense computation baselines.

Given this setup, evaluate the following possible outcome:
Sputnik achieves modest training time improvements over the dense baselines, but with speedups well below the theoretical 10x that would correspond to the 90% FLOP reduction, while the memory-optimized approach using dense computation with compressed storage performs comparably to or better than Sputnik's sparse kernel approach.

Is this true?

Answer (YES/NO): NO